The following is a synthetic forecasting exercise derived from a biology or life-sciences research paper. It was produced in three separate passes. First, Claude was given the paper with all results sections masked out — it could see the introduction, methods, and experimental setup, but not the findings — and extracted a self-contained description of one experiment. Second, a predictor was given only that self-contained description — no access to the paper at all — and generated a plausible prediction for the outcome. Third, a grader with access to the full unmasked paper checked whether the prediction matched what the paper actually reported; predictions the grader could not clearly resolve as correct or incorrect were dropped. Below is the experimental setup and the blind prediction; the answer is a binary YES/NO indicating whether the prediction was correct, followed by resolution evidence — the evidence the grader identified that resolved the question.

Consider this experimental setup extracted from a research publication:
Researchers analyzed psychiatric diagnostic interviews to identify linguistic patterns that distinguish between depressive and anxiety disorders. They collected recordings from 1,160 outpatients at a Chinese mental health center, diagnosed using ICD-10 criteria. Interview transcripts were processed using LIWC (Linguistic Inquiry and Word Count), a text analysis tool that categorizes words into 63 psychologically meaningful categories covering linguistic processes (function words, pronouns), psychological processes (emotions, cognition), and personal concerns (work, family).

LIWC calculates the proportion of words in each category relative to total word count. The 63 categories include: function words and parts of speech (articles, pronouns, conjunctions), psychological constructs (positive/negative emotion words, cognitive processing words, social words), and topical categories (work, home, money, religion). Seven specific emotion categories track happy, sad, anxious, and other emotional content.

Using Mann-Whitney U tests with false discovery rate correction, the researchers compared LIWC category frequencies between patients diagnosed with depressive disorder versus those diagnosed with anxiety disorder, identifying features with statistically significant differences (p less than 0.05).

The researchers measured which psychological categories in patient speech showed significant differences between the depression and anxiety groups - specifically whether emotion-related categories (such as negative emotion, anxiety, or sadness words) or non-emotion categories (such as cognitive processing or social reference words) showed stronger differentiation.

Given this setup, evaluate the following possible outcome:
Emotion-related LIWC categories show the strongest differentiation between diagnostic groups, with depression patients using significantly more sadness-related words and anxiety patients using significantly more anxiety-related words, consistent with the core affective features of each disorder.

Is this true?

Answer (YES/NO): YES